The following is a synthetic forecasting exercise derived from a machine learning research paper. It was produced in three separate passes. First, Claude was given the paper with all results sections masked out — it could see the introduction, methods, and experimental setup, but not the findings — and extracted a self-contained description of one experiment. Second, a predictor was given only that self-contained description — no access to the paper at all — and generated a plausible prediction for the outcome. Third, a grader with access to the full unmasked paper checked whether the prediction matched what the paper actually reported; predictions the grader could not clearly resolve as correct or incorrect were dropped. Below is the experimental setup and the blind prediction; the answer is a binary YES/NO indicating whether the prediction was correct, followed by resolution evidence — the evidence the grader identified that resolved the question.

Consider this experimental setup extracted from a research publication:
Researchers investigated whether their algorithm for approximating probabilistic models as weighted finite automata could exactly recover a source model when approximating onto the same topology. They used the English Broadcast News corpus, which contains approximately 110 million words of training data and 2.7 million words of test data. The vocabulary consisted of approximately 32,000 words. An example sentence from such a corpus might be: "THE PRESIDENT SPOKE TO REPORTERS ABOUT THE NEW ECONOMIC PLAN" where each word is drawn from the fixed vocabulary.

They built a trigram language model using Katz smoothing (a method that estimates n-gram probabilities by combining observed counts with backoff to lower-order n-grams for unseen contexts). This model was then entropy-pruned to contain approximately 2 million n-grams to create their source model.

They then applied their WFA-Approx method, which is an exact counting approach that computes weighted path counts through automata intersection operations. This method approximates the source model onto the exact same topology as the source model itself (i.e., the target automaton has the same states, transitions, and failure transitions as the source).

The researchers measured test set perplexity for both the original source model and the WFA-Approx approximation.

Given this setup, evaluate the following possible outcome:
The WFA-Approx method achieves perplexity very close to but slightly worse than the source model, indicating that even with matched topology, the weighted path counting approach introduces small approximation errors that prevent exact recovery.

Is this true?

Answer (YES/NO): NO